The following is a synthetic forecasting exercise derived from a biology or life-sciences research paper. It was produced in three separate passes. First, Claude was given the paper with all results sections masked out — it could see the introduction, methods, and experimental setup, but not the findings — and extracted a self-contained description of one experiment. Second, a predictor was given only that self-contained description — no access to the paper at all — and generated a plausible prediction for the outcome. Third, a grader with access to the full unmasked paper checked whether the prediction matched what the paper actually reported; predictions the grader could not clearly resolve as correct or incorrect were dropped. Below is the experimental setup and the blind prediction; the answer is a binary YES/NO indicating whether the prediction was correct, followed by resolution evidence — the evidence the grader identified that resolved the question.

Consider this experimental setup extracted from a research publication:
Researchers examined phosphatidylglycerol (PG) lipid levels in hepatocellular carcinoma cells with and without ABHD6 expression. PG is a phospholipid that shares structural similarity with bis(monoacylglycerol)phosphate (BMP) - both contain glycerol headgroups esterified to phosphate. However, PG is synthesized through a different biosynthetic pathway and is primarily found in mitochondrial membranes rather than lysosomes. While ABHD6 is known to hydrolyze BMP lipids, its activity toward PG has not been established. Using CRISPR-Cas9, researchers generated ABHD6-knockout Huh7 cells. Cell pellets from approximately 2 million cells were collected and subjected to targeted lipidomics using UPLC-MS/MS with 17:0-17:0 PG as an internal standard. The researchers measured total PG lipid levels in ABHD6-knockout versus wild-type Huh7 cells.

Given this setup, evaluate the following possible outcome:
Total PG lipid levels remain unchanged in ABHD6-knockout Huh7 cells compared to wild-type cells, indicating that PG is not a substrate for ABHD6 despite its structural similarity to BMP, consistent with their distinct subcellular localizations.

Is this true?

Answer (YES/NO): NO